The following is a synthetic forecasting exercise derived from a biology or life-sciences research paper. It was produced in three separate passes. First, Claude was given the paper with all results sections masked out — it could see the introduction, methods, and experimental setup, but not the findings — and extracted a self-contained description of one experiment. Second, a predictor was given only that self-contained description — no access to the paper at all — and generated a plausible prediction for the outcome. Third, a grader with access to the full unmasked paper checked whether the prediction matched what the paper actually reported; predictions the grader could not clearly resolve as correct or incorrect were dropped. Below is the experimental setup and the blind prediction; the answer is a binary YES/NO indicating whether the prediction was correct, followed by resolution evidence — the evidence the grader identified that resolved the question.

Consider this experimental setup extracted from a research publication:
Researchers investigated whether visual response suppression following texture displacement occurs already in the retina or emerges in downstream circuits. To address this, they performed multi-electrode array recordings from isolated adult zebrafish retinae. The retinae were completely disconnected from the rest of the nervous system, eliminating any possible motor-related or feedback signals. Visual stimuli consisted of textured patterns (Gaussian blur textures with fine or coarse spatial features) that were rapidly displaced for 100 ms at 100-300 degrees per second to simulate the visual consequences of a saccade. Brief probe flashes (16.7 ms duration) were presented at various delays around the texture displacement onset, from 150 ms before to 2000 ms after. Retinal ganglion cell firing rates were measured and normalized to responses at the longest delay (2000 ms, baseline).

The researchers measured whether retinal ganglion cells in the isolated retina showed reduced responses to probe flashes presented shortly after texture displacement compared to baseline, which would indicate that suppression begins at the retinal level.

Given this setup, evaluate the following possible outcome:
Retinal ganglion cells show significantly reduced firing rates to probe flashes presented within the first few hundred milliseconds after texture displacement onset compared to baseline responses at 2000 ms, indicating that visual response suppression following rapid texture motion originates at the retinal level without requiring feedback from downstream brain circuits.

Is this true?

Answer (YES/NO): YES